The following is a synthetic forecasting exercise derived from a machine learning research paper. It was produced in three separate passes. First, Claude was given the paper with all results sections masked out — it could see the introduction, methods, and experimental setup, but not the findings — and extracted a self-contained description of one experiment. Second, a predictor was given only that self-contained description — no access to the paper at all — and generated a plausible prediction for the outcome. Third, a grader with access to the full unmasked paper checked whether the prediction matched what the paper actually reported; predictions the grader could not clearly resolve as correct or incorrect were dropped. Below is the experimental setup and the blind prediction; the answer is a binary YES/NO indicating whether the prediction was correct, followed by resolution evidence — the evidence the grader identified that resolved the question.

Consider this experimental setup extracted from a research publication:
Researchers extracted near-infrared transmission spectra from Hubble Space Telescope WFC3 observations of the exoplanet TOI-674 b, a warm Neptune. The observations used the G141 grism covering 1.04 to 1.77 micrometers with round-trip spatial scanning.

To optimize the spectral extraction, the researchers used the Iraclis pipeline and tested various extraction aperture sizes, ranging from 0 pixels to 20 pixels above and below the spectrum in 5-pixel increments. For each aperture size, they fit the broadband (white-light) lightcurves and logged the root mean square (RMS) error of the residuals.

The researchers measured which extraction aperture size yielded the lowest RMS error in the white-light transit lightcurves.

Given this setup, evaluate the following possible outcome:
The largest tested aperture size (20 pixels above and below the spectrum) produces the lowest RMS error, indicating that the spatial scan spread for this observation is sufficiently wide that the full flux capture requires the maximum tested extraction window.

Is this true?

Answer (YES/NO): NO